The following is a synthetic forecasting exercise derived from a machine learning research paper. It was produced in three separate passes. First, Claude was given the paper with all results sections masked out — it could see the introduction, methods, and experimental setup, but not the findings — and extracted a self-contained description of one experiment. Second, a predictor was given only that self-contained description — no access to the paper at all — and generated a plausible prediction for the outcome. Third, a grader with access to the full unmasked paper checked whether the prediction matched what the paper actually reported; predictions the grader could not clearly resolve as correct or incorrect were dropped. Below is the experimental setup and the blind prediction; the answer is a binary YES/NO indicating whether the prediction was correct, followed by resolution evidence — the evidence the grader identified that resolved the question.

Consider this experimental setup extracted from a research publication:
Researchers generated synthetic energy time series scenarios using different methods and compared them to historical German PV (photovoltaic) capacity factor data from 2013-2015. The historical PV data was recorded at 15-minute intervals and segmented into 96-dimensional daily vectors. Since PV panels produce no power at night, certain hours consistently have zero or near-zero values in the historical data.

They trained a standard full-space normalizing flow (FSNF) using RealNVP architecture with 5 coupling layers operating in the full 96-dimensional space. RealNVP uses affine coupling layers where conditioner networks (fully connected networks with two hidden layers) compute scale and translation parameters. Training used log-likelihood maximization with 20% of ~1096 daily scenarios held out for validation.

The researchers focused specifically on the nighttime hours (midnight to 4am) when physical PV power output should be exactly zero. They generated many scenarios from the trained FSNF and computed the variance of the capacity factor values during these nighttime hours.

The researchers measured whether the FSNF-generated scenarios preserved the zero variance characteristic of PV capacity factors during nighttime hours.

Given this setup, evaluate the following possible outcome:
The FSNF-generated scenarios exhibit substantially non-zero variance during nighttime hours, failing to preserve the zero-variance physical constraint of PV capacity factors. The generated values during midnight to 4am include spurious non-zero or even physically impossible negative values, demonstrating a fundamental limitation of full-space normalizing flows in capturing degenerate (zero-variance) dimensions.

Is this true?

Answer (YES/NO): YES